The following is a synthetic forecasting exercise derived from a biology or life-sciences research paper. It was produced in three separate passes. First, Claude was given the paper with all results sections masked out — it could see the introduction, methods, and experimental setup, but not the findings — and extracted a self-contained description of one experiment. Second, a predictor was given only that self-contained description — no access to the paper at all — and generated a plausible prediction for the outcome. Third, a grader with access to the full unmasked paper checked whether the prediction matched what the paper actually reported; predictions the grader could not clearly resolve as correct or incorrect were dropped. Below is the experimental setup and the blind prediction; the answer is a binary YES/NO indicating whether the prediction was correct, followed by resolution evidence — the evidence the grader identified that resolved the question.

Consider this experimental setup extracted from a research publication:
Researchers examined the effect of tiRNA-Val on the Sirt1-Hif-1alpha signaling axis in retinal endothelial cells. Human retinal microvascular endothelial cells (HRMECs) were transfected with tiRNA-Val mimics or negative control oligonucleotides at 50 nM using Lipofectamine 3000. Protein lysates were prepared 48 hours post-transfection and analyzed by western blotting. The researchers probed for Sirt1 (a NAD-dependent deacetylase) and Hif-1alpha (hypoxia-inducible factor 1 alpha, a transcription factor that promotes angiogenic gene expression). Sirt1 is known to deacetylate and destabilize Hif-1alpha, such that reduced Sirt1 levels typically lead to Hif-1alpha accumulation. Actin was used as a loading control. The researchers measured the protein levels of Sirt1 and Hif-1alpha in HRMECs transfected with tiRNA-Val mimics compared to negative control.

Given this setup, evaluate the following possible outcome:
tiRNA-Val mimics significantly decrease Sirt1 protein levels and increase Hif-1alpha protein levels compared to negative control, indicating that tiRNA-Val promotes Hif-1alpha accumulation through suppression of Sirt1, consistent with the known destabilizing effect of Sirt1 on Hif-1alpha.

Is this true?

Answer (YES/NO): YES